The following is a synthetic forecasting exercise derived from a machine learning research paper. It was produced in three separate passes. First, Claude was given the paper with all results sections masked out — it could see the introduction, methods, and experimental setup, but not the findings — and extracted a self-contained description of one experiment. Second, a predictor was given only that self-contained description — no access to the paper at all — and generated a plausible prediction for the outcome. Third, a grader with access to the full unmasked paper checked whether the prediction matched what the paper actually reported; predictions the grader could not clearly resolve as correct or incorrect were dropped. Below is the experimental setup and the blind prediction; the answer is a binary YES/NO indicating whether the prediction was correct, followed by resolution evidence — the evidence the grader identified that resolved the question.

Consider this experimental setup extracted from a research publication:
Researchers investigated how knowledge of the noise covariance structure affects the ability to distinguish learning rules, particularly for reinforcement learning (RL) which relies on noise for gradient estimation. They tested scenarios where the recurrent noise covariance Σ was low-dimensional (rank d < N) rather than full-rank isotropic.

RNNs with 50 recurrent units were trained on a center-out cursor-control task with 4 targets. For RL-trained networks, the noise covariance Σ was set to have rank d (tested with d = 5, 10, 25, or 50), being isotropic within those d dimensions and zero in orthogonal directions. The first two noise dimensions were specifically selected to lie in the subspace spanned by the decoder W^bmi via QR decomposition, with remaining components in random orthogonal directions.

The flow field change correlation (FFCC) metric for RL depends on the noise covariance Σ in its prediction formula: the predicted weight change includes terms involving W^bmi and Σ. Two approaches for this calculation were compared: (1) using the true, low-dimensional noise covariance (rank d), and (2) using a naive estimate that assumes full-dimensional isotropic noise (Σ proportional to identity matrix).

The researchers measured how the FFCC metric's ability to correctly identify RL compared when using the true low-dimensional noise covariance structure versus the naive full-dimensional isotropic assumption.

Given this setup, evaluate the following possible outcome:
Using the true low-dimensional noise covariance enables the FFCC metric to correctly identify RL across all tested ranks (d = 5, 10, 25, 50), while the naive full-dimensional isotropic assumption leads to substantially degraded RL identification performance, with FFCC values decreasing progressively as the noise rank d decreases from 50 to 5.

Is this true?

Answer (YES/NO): NO